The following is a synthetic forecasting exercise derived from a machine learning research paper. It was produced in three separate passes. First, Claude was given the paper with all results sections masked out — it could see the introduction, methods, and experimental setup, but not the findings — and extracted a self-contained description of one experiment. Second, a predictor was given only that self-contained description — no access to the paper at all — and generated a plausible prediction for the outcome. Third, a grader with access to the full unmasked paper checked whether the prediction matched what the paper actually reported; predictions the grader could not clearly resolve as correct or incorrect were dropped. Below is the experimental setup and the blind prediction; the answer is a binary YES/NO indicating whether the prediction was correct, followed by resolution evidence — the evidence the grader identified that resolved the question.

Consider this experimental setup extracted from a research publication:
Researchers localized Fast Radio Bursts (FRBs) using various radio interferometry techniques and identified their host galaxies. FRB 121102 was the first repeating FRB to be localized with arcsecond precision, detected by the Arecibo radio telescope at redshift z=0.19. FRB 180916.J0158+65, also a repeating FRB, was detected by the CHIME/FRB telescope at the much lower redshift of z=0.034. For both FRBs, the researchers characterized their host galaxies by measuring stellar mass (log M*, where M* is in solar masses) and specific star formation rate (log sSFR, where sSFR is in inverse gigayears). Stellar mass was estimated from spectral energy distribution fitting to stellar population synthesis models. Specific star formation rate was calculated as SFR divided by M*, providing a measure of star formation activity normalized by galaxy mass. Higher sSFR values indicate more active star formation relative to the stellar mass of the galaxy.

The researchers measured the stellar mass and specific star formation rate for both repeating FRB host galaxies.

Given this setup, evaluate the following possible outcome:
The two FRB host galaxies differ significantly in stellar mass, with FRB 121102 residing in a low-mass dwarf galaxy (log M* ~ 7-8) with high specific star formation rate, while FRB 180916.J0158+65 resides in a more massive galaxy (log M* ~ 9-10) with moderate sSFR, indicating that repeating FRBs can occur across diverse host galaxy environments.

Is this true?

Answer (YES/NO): YES